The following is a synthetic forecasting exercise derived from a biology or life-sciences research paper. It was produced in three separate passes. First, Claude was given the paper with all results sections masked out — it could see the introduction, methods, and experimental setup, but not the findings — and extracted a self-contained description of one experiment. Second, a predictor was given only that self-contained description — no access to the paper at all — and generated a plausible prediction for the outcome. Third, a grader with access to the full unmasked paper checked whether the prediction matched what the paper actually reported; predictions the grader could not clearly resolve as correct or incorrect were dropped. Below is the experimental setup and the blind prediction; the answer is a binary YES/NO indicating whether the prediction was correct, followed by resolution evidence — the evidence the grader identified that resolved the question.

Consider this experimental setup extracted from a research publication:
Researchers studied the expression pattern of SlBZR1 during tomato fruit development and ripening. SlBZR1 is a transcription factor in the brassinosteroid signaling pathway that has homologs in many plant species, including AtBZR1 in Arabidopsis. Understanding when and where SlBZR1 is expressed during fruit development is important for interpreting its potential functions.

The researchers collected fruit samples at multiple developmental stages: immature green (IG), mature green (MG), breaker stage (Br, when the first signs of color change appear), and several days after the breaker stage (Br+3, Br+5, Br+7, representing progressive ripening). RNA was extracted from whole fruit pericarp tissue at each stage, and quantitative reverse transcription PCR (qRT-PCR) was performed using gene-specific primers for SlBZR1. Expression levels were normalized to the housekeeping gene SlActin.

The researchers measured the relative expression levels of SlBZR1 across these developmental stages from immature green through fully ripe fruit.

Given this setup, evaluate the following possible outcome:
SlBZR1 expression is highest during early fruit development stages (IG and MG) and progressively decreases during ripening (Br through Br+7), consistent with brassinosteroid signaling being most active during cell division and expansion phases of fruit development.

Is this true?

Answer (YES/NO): NO